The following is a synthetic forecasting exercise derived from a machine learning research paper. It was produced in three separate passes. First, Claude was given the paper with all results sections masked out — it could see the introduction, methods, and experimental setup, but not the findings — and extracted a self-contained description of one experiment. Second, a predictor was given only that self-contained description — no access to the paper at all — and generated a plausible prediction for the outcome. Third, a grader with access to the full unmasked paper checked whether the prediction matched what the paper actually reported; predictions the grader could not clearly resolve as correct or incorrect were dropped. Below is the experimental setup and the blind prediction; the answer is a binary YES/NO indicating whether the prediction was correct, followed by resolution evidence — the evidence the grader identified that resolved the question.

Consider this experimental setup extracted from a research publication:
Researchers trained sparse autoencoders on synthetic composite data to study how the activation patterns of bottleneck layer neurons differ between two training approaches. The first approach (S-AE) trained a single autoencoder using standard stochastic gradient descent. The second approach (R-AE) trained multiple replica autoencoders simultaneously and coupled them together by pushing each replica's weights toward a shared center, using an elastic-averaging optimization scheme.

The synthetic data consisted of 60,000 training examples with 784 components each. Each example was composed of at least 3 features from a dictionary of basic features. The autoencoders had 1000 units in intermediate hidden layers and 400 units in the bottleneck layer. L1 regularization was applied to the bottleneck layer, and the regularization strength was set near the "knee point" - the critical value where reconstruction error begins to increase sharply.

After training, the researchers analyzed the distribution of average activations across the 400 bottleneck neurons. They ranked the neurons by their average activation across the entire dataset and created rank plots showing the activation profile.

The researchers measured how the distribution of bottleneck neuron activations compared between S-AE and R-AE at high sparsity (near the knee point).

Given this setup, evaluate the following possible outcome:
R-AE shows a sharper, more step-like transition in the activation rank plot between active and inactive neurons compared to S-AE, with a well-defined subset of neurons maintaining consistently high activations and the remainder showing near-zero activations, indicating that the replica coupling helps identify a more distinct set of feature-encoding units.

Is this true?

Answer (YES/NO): NO